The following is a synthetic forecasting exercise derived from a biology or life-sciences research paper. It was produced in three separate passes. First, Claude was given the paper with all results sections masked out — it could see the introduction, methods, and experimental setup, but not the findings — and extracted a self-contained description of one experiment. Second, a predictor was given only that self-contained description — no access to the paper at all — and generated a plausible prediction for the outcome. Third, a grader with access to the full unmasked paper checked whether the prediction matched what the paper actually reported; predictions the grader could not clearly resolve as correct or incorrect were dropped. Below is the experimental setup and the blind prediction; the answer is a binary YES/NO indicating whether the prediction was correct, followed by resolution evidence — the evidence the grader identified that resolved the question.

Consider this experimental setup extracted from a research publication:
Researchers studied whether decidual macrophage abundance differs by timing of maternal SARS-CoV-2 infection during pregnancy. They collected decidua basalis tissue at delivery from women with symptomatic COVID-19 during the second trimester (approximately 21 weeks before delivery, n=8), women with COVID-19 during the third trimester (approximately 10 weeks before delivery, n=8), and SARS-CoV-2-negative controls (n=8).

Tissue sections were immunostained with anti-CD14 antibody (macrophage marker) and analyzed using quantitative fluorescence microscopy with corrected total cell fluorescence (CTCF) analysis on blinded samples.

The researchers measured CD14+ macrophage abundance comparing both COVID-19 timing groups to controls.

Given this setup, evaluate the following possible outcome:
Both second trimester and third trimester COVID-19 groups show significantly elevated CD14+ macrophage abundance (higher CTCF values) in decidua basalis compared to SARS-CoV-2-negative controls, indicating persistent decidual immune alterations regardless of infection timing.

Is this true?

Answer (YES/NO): NO